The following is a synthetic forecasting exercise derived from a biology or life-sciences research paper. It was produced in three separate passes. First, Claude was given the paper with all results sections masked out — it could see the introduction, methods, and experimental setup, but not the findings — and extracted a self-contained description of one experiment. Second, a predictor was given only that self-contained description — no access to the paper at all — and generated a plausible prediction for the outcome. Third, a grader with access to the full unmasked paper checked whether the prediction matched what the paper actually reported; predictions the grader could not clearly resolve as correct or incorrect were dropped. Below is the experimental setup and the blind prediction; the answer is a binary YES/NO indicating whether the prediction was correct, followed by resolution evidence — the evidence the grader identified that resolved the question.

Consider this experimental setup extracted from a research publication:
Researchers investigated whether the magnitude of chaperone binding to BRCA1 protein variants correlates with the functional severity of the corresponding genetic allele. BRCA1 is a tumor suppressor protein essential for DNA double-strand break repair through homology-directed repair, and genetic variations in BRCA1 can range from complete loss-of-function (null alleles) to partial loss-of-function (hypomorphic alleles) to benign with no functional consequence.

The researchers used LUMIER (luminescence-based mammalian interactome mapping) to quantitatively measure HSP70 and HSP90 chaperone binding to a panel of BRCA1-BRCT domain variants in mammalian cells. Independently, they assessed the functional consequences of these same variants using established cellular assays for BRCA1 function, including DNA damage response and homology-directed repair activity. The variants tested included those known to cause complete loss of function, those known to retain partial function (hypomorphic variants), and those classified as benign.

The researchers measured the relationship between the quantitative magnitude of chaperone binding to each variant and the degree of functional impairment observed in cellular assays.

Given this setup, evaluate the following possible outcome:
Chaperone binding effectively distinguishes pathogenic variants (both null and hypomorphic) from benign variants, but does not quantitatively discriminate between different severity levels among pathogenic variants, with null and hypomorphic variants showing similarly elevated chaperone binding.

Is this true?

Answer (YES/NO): NO